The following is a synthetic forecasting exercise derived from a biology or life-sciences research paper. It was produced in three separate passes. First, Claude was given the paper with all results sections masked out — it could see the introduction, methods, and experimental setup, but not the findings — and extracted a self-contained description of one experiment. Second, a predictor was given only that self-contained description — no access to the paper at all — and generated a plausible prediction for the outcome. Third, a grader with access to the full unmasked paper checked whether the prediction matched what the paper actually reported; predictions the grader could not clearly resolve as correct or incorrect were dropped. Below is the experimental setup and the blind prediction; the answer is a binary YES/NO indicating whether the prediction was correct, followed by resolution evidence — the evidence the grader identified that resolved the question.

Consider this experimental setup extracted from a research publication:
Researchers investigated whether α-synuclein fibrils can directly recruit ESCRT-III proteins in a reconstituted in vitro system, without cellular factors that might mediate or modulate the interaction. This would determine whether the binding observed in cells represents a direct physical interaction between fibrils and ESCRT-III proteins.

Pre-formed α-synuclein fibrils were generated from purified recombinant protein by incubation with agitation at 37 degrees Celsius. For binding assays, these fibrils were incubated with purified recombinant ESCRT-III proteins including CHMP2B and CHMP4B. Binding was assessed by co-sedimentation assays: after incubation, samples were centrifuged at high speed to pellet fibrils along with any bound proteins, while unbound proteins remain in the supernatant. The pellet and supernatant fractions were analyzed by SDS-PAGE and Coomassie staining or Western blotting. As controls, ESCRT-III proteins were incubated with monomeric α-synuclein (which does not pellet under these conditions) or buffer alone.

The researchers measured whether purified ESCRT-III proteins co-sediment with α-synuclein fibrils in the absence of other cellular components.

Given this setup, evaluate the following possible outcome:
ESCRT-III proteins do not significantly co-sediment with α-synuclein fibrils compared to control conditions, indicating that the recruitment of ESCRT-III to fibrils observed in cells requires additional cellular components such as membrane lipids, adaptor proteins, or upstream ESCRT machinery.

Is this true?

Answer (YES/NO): NO